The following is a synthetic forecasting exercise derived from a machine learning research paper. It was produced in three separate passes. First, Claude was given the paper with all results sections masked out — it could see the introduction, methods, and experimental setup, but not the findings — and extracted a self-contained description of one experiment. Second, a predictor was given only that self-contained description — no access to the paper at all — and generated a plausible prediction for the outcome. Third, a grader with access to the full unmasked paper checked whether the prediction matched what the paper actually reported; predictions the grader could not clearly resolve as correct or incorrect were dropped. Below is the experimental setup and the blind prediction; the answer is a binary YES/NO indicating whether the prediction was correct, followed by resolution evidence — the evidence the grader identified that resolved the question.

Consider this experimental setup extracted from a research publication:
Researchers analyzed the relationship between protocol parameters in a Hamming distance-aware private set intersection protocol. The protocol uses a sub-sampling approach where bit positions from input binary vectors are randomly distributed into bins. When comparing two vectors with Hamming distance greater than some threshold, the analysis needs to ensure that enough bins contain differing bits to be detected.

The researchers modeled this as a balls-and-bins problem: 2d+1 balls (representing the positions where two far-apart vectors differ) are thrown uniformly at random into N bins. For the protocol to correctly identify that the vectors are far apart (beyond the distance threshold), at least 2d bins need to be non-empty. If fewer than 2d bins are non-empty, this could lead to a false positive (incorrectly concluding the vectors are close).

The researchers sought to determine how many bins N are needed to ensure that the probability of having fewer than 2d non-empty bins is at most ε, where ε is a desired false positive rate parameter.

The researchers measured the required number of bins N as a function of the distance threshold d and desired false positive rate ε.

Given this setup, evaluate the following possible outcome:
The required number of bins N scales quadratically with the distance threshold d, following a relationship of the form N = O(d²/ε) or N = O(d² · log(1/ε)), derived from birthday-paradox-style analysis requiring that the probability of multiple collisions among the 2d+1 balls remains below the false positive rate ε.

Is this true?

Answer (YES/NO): YES